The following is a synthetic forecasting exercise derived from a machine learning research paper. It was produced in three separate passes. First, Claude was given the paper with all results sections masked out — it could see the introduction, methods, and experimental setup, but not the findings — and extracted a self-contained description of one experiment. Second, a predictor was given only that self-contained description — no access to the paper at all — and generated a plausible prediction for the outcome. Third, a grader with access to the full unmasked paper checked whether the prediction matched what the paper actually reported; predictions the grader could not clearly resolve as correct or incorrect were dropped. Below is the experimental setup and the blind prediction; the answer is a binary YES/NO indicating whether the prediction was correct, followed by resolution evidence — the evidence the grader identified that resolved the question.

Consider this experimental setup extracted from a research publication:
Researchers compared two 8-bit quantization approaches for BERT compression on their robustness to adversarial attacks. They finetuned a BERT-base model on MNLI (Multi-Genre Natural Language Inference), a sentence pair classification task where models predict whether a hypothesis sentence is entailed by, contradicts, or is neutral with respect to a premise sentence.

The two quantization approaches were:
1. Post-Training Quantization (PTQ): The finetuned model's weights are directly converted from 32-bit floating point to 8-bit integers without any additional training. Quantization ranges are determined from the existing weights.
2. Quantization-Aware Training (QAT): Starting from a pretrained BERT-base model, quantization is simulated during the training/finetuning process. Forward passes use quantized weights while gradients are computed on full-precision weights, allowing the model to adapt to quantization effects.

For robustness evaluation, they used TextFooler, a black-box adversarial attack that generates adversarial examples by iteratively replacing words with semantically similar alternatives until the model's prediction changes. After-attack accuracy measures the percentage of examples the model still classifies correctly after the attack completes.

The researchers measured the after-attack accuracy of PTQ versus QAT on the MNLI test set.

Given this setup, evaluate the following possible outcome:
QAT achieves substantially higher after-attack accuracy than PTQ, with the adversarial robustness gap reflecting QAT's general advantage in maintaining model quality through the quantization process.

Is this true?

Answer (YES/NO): NO